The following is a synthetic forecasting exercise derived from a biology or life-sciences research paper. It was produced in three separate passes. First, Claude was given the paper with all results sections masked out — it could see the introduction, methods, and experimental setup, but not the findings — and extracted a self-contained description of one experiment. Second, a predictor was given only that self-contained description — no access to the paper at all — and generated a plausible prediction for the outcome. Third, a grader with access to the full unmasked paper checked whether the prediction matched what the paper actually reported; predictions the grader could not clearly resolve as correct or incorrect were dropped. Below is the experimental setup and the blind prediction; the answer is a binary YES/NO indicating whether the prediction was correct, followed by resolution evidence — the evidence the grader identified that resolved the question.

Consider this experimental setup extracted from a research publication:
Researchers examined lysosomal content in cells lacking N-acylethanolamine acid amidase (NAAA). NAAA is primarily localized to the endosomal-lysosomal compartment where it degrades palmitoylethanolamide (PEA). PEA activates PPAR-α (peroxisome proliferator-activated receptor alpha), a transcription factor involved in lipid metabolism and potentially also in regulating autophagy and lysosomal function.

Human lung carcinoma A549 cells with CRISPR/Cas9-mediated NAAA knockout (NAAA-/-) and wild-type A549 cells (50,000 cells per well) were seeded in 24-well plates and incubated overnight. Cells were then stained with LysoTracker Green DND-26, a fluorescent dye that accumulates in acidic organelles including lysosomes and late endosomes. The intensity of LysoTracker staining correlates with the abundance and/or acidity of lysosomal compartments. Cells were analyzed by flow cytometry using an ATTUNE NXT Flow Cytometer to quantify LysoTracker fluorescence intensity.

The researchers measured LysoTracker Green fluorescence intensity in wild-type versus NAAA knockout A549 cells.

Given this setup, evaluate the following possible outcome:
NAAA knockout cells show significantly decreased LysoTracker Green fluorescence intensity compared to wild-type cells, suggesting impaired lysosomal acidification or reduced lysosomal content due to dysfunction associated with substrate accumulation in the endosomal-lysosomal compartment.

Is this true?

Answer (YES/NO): YES